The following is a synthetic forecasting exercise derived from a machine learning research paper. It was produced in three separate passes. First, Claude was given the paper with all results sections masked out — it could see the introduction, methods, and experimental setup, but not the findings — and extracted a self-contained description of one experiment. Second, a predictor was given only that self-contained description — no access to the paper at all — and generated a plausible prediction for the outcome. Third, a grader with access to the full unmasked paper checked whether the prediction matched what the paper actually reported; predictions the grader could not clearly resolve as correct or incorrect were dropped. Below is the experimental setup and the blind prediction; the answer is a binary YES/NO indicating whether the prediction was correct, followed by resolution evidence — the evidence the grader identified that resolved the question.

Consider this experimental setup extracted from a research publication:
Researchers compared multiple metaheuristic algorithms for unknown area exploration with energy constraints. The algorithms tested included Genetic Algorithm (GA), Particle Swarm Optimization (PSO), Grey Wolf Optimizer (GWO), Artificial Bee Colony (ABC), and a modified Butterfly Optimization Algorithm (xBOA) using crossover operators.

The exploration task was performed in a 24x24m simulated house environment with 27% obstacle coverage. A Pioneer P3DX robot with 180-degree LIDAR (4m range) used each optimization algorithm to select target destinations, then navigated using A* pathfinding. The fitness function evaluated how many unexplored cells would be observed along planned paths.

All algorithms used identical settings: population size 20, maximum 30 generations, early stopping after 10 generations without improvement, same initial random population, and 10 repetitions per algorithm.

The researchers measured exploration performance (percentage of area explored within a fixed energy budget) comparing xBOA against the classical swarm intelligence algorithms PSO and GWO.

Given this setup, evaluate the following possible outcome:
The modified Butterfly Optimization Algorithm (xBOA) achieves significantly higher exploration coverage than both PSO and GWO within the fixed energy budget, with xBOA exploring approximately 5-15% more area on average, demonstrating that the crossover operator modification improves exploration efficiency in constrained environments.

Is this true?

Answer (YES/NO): NO